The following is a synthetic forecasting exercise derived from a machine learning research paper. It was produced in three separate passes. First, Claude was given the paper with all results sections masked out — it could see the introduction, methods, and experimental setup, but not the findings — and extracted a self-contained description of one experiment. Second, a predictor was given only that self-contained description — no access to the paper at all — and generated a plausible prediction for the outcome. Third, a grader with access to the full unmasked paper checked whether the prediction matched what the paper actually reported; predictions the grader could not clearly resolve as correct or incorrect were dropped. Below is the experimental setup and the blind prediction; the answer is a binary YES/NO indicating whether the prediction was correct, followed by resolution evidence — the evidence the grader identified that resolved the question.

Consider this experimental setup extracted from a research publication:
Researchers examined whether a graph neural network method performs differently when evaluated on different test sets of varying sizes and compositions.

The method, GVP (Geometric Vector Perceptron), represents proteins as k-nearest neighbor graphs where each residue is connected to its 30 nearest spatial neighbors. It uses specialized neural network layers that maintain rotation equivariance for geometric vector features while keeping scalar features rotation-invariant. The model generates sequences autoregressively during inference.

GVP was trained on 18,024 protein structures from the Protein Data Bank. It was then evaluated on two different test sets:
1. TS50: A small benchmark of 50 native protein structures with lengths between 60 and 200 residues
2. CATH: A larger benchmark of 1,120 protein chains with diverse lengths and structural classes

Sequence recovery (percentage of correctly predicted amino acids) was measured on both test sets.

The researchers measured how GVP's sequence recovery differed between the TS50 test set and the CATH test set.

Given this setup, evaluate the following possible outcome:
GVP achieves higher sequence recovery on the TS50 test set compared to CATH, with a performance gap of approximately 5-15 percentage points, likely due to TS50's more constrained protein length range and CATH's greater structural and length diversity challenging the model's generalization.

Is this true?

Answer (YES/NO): NO